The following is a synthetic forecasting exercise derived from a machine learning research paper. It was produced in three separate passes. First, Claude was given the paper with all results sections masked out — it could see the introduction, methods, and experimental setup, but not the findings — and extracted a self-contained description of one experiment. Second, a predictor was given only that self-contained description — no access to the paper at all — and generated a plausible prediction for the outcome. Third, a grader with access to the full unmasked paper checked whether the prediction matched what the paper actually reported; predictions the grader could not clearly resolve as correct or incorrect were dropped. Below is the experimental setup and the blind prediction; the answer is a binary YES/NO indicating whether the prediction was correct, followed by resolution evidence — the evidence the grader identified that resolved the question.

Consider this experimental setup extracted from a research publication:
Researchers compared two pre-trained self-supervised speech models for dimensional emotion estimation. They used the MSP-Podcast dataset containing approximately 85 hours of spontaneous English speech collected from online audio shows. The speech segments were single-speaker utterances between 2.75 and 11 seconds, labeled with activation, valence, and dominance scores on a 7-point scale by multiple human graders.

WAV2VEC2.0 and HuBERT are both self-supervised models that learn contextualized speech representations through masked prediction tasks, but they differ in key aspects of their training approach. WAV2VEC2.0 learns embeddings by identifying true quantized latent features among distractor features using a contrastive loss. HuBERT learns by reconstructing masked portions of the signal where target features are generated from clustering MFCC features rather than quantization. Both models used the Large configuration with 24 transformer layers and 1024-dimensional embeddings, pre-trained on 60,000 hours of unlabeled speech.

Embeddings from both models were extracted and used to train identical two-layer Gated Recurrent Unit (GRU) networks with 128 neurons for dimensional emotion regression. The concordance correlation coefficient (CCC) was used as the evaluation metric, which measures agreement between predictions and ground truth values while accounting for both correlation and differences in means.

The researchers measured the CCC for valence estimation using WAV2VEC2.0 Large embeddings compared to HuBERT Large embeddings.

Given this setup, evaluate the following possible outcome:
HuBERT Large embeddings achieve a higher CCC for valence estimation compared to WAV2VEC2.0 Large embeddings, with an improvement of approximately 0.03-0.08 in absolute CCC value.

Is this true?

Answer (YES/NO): YES